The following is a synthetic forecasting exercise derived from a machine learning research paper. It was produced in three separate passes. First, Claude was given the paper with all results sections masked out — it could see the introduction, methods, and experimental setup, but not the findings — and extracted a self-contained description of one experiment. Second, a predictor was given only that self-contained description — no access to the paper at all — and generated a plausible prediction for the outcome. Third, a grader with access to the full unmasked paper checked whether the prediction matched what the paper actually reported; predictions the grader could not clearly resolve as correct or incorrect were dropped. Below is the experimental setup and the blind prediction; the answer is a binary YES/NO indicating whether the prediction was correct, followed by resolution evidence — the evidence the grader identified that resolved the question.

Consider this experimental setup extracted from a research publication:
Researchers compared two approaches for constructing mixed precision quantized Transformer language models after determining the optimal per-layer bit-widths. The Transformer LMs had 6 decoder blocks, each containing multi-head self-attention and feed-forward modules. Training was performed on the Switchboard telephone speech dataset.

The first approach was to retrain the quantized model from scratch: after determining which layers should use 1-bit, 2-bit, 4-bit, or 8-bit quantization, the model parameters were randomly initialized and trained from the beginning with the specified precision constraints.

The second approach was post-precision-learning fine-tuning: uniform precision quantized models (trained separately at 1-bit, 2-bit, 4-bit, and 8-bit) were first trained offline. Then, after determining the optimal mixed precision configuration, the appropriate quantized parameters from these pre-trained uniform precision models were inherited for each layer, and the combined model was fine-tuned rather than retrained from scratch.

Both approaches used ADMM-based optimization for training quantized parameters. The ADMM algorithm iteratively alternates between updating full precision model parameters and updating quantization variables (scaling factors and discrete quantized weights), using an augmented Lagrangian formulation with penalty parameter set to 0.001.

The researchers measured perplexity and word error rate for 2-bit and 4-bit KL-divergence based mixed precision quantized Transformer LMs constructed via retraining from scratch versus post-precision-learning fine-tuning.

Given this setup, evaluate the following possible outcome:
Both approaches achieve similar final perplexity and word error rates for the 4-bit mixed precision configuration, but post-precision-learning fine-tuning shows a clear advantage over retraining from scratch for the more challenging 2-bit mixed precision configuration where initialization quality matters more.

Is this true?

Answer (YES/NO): NO